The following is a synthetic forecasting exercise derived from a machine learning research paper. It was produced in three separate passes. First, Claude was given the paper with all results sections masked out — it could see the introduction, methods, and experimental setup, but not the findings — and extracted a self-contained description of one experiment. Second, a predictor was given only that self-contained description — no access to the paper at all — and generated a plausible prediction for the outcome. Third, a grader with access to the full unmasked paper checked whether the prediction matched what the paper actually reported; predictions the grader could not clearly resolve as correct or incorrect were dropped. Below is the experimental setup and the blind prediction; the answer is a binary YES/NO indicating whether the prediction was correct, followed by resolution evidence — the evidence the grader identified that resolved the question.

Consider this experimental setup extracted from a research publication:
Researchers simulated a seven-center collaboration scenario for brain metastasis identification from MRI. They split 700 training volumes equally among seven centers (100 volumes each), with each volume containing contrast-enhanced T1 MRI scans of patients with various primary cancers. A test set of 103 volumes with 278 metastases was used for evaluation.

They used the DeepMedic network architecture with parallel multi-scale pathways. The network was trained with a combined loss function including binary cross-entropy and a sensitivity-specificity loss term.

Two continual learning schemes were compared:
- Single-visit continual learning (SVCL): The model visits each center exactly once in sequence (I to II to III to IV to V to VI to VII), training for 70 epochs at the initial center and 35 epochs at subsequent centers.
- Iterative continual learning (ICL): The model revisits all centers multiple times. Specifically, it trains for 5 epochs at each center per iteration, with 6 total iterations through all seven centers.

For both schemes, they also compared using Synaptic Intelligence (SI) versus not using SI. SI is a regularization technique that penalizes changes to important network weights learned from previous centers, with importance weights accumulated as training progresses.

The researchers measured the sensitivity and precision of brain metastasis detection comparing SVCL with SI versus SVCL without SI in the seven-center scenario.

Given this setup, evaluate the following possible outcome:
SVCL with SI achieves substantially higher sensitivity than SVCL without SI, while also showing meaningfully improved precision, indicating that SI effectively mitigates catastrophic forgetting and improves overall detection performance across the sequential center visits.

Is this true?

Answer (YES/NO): NO